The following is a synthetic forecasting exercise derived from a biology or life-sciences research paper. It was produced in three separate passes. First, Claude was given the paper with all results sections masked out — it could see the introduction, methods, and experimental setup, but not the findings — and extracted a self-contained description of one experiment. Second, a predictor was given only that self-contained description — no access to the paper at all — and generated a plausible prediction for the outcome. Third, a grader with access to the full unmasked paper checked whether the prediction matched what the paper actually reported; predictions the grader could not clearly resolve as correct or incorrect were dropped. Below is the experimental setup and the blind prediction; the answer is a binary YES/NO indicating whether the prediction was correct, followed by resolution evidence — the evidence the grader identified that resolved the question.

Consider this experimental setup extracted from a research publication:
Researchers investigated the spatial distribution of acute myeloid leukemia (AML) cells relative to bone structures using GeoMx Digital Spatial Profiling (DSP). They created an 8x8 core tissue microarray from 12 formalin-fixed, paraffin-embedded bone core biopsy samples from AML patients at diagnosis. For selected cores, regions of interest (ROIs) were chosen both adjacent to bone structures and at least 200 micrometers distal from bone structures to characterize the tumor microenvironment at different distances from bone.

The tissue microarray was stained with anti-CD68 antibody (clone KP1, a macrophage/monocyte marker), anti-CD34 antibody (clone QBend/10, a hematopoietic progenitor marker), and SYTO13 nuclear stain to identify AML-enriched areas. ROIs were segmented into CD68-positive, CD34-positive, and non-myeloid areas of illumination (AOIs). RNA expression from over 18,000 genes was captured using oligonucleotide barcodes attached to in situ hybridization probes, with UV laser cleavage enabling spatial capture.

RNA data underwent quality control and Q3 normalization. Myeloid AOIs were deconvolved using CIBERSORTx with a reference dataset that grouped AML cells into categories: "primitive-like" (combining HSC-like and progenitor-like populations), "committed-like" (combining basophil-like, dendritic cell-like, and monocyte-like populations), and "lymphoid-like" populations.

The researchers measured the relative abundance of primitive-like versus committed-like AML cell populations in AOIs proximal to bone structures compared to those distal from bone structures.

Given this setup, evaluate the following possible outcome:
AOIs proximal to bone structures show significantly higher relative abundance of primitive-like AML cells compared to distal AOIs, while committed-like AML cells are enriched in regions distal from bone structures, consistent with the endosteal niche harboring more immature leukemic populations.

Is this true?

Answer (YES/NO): YES